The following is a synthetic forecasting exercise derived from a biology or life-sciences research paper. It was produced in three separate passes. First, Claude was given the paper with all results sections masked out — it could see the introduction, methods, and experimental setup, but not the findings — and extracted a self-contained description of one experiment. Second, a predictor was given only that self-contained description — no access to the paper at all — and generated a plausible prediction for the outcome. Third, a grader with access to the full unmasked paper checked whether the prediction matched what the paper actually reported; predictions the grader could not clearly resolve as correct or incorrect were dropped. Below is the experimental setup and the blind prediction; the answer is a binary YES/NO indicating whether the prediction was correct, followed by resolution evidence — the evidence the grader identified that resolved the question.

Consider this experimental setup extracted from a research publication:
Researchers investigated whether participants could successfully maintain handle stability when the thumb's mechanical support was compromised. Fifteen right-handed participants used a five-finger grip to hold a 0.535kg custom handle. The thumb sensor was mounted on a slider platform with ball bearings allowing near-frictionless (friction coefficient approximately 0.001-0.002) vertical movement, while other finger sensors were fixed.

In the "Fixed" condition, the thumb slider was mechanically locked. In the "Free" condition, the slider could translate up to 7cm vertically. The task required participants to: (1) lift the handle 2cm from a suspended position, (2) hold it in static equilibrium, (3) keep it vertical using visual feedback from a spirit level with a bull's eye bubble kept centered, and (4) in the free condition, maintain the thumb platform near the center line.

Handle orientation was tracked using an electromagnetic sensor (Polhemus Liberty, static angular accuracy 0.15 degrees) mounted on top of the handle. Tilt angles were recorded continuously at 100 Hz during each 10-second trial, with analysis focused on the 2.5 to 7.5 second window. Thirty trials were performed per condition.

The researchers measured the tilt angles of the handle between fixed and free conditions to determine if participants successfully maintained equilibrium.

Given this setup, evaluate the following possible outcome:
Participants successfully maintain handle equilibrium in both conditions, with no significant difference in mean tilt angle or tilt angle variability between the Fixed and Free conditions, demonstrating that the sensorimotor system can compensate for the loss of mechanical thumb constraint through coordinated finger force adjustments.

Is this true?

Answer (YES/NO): YES